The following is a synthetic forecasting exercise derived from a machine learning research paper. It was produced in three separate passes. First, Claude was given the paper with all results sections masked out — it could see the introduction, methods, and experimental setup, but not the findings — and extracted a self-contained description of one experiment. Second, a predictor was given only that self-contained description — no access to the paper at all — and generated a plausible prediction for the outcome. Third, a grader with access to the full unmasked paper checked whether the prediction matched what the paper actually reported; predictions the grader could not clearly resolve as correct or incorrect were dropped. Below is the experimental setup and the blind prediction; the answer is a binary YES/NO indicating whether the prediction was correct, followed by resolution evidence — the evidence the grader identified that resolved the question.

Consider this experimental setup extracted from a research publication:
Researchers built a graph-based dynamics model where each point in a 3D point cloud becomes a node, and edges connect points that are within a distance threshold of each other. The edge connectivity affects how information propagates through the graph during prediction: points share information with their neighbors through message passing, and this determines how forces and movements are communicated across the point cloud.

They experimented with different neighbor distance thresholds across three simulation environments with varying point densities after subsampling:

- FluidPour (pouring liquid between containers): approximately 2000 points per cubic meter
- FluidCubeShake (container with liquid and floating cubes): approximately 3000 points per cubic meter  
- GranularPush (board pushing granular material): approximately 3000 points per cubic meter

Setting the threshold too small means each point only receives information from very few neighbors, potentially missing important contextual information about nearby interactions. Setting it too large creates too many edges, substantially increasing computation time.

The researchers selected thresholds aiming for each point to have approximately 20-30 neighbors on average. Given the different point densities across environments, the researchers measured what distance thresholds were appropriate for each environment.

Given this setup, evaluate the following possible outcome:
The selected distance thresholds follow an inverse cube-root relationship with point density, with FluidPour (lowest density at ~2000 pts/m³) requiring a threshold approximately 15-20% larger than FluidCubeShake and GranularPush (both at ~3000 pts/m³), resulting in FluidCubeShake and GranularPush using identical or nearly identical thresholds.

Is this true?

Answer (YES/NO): NO